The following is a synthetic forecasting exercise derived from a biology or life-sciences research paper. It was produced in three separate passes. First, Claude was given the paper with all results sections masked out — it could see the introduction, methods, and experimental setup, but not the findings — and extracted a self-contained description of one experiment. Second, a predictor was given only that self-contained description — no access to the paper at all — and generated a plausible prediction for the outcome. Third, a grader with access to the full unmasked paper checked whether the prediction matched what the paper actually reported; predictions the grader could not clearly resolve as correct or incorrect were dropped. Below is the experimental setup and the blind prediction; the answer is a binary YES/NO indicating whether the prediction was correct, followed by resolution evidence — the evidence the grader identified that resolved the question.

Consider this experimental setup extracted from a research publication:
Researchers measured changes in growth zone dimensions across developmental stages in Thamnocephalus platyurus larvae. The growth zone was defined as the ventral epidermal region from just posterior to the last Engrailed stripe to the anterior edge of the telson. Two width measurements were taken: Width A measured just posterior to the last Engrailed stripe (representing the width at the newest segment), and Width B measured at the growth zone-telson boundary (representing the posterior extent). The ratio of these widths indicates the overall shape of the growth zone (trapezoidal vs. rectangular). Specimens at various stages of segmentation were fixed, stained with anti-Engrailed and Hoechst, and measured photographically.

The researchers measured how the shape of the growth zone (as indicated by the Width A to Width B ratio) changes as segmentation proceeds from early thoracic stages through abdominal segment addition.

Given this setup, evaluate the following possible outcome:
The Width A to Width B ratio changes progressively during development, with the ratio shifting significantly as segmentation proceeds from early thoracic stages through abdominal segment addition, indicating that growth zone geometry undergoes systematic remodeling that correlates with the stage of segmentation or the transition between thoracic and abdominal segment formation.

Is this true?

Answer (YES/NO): YES